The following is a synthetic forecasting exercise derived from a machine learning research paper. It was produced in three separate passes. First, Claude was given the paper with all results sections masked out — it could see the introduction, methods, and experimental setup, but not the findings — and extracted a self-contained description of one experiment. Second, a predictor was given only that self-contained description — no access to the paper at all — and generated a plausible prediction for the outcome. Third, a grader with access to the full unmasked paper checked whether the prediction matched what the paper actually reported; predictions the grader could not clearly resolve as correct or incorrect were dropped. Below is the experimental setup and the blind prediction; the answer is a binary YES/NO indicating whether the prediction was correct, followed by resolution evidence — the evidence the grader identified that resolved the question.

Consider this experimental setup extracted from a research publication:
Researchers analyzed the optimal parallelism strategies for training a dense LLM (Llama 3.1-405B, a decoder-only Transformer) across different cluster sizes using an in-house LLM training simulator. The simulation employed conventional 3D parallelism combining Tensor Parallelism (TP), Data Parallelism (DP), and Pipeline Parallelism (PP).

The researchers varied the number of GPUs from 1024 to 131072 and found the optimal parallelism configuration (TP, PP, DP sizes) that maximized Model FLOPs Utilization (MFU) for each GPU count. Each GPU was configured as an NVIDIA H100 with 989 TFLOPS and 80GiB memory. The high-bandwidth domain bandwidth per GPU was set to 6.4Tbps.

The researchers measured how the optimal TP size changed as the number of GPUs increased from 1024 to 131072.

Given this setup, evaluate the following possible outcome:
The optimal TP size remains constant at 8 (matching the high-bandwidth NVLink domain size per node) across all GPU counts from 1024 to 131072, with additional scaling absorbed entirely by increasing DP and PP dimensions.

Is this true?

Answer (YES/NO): NO